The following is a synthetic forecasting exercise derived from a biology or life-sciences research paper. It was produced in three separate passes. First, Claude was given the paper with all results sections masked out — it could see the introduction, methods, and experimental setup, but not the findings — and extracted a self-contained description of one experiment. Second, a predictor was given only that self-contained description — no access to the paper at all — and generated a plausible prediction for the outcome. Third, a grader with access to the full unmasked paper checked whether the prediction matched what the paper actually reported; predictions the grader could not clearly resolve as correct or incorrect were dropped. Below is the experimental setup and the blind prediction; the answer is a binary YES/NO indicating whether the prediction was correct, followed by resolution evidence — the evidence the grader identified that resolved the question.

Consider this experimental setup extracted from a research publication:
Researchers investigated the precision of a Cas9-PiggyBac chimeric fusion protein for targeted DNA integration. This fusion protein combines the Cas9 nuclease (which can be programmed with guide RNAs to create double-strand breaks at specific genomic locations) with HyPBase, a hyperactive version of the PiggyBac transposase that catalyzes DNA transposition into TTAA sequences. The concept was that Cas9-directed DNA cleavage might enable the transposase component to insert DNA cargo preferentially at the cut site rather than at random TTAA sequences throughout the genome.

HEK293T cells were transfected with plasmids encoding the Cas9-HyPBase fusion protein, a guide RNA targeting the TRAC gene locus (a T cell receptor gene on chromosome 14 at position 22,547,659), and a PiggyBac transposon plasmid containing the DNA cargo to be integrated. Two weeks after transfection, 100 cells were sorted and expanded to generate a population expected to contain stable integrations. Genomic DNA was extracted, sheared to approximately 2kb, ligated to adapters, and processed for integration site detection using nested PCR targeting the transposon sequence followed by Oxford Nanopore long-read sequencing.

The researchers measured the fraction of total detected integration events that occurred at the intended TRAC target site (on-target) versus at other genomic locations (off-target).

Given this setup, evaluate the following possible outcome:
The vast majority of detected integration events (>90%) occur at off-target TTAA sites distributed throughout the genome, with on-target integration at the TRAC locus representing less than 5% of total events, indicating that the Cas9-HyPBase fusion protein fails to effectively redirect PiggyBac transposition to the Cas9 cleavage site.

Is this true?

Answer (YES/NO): YES